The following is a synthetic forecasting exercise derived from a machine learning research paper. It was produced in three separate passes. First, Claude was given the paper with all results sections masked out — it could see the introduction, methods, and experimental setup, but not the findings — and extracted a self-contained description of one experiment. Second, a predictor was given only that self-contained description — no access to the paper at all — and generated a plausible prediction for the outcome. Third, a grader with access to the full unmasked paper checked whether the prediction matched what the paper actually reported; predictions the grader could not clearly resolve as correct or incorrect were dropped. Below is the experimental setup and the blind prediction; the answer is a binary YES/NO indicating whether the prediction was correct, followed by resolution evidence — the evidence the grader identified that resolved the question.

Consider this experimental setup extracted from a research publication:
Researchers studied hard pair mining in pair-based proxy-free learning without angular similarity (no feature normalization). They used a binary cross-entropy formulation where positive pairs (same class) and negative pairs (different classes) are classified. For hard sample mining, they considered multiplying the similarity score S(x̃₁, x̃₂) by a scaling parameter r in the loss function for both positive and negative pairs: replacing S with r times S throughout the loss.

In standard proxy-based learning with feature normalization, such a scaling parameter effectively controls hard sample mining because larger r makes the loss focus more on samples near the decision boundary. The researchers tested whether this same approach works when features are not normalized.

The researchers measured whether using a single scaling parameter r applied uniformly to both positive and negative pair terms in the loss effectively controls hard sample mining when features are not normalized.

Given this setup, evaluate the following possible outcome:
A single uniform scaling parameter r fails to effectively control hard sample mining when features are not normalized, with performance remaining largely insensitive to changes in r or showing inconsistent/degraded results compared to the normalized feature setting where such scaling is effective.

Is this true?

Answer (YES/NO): YES